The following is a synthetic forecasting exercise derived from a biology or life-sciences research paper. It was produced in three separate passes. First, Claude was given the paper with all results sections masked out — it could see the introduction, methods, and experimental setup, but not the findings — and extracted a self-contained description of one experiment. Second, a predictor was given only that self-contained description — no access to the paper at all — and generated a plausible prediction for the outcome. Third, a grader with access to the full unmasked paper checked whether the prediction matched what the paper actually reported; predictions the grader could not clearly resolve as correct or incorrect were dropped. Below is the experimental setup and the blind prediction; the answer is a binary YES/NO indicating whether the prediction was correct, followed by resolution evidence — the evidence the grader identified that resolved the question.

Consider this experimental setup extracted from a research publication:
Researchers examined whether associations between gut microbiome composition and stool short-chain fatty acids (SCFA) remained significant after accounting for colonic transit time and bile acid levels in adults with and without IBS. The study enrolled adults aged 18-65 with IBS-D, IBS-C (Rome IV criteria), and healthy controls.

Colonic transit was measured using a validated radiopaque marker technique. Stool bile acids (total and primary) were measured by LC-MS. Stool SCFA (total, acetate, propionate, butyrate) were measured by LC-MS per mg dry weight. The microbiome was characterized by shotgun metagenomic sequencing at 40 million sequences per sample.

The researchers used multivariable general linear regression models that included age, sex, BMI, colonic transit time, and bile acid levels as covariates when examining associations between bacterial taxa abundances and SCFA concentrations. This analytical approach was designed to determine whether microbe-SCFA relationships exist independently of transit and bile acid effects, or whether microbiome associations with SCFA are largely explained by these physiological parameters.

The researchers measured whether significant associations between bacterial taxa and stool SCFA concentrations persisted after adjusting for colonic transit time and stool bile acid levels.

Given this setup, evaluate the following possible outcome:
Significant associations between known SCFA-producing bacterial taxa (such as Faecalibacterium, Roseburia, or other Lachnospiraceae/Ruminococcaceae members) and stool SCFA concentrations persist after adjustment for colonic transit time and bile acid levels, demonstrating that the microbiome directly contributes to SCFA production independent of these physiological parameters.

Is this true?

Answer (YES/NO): YES